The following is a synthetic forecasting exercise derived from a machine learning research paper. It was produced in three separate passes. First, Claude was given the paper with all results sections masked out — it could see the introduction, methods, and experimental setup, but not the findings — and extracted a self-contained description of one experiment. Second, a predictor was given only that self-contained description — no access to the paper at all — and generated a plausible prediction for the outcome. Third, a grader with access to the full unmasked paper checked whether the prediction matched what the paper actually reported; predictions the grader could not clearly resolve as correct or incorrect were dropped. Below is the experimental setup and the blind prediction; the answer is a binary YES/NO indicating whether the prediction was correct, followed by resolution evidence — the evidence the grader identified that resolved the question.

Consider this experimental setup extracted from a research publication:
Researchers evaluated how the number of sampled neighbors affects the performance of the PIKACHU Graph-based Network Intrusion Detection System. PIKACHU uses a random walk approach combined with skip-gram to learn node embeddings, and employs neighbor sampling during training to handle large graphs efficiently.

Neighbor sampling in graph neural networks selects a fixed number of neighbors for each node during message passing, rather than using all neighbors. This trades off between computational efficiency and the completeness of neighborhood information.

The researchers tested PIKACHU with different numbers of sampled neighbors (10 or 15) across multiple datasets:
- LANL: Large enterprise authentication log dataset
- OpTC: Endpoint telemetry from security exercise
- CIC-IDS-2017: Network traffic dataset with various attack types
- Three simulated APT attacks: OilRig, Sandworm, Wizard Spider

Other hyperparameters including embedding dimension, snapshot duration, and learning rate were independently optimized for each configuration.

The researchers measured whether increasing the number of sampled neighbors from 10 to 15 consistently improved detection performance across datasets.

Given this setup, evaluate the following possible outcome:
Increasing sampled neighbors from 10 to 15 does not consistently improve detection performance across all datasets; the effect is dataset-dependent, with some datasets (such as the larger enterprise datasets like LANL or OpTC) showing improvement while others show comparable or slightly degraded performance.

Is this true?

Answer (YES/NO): NO